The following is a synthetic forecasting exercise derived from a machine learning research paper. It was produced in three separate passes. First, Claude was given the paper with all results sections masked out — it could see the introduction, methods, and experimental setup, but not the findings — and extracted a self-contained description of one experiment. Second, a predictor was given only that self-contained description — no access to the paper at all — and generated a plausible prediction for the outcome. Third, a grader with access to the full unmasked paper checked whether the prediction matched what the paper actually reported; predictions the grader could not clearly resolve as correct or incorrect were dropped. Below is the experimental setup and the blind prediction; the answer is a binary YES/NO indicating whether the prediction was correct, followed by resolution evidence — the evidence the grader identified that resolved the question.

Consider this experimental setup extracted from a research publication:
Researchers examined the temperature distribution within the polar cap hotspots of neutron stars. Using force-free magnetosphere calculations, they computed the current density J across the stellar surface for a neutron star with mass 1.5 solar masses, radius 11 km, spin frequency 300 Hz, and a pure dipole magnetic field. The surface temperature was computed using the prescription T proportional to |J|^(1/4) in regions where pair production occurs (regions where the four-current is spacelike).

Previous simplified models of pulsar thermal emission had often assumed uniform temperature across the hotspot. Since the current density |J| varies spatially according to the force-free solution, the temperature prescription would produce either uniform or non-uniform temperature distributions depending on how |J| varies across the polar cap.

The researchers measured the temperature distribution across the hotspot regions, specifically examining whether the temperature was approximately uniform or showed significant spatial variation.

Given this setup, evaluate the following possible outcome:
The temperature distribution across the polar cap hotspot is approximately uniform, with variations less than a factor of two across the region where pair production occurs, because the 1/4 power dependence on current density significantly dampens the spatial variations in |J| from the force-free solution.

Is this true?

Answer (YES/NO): NO